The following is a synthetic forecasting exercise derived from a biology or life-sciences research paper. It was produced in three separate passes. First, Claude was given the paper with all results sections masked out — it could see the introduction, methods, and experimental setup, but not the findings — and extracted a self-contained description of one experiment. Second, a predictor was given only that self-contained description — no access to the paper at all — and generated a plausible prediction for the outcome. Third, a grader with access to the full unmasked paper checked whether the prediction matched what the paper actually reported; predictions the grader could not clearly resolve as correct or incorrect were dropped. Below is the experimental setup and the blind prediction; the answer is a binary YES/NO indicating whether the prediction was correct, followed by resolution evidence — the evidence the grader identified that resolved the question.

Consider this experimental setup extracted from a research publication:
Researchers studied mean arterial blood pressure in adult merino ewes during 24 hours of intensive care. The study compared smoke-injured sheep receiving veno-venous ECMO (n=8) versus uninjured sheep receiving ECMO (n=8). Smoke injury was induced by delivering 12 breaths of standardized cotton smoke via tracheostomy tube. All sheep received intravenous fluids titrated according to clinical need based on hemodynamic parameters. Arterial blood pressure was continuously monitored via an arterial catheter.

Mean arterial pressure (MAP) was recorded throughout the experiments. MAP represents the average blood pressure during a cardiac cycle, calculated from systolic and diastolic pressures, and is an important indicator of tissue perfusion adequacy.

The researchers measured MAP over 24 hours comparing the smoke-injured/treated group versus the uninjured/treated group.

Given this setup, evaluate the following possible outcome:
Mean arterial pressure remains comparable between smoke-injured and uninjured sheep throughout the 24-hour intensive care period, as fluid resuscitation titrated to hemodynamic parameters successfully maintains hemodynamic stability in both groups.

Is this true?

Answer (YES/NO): NO